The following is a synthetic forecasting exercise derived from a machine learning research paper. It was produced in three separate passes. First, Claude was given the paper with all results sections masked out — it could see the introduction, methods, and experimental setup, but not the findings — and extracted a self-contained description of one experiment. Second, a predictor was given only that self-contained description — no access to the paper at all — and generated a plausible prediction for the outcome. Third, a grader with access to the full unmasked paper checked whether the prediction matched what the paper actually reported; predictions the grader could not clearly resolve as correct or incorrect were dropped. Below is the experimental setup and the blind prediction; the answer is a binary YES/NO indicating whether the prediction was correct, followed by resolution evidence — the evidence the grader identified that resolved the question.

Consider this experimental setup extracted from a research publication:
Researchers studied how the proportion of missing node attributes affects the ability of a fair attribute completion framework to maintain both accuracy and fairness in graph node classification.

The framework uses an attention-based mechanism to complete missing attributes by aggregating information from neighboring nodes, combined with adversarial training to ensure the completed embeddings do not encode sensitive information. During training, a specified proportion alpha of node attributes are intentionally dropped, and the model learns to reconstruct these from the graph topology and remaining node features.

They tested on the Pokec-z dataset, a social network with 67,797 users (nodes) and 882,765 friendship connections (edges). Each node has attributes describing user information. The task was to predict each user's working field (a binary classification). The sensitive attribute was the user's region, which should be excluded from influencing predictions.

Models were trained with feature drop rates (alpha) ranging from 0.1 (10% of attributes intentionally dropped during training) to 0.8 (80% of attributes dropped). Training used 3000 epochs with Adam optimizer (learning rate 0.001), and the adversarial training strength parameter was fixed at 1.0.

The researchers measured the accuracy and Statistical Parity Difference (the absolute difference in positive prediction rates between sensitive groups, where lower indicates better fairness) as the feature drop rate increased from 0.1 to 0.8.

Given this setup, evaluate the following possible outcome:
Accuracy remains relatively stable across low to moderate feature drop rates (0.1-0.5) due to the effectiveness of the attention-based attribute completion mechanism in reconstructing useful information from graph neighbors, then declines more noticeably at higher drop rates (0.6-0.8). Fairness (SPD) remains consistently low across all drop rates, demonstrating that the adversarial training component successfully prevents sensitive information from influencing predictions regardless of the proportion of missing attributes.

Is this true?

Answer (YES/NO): NO